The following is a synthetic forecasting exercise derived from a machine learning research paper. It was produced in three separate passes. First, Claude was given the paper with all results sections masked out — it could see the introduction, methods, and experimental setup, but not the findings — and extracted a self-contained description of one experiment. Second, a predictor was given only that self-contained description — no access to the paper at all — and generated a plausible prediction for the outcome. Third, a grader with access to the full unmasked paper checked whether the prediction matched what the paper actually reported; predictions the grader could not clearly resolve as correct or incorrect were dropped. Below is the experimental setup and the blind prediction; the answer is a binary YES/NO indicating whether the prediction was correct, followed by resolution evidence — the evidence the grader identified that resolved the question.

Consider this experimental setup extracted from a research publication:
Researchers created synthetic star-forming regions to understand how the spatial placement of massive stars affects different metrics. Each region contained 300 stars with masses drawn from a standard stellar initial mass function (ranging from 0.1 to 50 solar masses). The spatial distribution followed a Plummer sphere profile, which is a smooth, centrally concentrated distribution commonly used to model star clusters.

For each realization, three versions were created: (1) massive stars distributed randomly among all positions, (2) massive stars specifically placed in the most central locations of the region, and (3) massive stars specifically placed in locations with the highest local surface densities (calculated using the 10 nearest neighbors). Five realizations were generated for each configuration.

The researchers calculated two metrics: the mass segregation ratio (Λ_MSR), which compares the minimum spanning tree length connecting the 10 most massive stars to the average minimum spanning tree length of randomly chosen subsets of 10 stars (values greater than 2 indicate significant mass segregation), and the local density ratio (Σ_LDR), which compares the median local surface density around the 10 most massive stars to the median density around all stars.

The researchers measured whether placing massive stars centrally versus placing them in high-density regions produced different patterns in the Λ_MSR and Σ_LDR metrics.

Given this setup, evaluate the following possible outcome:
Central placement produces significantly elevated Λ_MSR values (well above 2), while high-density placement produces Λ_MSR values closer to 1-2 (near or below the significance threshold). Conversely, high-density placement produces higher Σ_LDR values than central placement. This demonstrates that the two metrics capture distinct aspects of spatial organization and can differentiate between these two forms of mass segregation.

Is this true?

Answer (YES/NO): NO